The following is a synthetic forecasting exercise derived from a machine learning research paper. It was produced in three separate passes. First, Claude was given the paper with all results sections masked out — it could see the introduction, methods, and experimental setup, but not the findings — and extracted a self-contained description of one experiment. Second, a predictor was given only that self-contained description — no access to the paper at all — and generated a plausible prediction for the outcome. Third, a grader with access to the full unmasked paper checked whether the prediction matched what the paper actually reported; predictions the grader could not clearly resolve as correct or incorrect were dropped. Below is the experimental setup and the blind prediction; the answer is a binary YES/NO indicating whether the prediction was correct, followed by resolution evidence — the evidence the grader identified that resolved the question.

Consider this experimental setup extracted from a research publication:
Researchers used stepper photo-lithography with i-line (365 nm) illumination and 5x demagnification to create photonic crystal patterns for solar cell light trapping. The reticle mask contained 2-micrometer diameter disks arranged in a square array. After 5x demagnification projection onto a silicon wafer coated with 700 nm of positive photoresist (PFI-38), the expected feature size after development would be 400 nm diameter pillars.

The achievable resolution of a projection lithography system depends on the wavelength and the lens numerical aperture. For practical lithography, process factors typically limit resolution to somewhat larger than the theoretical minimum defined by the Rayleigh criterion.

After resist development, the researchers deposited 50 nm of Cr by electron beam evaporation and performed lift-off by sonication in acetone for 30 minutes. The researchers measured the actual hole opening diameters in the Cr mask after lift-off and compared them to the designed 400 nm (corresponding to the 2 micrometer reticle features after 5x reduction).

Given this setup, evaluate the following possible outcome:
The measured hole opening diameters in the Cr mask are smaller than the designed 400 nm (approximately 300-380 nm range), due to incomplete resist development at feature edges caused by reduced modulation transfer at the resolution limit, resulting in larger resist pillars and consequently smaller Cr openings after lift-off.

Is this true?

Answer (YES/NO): NO